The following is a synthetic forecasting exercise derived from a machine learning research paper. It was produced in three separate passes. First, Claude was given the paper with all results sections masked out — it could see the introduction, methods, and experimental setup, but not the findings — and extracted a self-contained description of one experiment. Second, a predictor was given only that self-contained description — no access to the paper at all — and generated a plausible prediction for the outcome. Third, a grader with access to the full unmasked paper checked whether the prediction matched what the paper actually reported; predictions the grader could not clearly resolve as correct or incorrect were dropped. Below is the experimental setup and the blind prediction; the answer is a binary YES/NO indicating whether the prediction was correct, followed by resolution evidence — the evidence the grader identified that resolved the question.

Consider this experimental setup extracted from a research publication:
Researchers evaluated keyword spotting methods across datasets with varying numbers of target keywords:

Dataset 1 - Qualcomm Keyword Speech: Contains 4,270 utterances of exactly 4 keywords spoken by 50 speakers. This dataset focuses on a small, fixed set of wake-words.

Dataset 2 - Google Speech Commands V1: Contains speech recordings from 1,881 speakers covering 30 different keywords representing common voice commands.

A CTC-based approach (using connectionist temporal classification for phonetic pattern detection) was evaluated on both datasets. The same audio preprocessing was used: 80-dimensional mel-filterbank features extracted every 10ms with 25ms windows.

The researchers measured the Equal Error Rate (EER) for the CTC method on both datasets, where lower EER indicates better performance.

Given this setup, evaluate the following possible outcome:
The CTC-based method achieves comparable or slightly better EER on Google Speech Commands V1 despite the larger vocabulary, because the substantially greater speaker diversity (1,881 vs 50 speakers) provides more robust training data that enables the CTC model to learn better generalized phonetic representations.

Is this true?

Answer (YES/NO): NO